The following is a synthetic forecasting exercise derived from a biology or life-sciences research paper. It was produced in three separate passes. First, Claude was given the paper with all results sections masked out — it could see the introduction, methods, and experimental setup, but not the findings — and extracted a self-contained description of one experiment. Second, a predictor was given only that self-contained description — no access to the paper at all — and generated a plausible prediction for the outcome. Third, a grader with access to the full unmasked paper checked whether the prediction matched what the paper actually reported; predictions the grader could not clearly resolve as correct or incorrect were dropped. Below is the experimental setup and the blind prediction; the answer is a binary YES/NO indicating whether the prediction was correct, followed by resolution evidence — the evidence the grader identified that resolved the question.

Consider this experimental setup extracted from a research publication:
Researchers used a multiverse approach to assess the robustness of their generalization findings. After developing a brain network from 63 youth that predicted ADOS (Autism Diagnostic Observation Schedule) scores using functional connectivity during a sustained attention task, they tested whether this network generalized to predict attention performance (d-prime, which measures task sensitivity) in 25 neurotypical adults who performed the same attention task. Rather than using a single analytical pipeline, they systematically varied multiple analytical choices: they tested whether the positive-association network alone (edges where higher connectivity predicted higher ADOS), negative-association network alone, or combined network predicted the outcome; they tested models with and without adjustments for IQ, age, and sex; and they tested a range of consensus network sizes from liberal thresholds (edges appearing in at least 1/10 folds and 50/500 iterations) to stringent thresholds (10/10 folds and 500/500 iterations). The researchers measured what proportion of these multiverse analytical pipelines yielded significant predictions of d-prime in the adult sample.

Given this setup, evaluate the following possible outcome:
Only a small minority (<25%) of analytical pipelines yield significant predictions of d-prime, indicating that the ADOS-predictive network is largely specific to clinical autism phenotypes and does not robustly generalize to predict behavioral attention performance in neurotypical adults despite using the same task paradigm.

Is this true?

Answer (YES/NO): NO